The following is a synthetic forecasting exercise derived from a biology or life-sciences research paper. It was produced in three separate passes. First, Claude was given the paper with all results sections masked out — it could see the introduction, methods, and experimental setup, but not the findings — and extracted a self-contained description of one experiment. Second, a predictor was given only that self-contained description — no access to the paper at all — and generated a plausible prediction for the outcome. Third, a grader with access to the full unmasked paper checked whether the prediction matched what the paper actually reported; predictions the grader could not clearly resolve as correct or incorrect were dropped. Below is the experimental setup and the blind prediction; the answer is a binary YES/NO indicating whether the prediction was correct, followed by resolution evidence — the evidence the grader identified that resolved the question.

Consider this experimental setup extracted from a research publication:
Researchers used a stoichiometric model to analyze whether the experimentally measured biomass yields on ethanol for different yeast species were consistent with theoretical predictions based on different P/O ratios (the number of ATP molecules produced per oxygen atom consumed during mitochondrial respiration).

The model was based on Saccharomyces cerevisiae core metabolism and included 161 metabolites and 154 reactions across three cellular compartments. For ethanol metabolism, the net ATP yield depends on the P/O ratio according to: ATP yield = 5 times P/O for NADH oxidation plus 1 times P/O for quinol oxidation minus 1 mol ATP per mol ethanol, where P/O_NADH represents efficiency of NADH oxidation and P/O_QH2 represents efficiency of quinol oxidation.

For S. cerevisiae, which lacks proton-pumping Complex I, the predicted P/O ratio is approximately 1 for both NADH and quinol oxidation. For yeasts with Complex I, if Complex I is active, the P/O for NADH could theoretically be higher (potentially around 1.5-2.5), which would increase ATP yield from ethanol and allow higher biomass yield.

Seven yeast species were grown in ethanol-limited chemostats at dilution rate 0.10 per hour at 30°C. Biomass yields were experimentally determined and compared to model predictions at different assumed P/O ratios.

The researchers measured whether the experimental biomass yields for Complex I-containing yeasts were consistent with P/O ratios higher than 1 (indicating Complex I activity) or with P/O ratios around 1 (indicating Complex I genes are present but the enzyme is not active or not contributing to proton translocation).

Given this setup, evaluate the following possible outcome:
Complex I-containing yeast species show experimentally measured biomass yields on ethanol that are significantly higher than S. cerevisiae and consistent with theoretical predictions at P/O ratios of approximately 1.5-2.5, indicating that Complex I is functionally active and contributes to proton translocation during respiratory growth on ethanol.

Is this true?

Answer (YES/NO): NO